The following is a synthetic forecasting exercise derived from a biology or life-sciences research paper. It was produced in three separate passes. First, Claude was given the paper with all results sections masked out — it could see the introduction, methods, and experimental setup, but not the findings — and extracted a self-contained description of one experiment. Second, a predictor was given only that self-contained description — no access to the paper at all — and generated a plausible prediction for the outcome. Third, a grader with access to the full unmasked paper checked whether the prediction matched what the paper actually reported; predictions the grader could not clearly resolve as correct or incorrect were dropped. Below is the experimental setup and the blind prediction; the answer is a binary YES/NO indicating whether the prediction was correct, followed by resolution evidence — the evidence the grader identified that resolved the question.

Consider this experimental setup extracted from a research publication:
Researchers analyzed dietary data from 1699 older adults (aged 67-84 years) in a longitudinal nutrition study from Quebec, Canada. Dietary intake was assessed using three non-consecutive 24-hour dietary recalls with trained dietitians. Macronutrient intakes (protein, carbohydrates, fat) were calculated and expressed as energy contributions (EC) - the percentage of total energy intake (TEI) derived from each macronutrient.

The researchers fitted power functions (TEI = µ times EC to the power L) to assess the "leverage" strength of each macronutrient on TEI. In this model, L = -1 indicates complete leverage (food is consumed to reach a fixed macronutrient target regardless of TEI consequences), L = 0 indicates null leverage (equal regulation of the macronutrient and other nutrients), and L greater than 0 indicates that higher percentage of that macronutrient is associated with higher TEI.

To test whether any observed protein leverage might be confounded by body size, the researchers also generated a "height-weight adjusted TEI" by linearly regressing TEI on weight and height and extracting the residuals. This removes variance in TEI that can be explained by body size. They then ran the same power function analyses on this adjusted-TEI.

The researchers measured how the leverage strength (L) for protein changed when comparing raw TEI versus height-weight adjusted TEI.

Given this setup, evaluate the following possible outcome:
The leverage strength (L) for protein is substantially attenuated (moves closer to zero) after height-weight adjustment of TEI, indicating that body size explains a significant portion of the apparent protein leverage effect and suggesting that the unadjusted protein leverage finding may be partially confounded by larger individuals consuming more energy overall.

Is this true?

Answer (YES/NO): NO